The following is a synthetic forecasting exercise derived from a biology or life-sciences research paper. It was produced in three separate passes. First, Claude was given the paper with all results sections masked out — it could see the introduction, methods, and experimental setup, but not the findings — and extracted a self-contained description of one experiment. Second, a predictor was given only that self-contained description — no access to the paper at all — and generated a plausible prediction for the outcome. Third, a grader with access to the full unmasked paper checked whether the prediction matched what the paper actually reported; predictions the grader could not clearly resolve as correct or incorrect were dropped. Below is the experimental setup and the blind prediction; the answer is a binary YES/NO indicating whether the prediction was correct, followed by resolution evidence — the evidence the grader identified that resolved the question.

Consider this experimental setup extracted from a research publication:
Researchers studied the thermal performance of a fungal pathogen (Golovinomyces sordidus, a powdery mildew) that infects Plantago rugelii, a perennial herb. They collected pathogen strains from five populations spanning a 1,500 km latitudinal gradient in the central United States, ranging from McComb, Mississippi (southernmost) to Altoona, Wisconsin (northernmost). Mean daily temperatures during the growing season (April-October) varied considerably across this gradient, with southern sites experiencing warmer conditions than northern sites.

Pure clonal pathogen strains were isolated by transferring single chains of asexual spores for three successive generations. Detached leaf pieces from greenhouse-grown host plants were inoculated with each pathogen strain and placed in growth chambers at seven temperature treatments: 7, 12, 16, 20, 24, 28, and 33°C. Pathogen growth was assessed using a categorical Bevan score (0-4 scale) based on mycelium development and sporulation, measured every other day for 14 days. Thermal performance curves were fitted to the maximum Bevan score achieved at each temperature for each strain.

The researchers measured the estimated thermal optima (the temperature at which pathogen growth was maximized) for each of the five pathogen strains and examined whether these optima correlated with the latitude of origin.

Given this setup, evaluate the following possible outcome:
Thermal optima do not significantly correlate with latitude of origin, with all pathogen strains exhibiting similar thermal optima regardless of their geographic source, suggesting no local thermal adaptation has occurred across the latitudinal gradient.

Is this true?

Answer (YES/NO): NO